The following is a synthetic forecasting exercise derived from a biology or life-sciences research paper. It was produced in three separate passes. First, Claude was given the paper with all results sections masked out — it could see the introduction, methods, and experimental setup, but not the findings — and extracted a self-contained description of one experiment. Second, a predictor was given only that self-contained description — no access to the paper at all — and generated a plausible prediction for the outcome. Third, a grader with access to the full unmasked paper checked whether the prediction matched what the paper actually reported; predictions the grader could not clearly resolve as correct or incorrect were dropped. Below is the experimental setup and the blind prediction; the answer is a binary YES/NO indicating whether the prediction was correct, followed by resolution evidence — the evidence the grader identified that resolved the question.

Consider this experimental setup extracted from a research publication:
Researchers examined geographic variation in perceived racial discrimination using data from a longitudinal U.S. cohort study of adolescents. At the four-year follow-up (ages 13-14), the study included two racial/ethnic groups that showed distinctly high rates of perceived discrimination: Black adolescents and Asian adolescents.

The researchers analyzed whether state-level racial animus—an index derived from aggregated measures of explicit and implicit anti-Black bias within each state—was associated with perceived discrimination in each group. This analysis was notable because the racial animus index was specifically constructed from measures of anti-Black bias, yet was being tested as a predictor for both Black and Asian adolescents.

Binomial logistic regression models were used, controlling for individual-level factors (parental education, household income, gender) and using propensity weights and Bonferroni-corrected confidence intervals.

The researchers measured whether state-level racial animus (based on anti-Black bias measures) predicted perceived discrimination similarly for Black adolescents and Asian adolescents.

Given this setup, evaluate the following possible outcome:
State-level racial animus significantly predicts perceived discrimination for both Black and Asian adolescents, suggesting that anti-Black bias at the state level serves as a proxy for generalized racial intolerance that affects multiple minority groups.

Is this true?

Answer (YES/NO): NO